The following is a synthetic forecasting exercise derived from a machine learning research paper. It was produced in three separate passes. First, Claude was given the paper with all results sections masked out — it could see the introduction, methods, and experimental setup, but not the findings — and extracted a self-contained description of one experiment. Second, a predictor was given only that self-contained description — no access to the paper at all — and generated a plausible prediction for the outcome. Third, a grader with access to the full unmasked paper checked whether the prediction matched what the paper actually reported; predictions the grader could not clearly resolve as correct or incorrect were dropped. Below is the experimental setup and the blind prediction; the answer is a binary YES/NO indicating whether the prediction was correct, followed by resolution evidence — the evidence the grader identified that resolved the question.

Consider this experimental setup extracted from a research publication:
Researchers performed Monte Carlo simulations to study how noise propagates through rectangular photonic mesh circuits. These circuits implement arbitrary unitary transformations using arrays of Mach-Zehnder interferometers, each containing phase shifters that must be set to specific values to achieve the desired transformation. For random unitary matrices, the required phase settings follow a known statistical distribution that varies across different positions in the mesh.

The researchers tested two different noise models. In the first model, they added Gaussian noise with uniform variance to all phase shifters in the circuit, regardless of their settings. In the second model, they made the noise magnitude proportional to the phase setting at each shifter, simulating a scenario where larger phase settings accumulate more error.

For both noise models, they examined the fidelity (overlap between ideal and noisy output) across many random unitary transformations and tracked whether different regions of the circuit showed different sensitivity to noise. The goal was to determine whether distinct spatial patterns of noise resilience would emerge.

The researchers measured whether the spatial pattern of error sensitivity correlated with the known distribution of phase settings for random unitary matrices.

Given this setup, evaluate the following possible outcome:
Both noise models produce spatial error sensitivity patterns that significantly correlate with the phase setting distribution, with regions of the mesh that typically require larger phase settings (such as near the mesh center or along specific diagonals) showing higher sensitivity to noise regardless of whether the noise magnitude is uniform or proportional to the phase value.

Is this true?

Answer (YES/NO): NO